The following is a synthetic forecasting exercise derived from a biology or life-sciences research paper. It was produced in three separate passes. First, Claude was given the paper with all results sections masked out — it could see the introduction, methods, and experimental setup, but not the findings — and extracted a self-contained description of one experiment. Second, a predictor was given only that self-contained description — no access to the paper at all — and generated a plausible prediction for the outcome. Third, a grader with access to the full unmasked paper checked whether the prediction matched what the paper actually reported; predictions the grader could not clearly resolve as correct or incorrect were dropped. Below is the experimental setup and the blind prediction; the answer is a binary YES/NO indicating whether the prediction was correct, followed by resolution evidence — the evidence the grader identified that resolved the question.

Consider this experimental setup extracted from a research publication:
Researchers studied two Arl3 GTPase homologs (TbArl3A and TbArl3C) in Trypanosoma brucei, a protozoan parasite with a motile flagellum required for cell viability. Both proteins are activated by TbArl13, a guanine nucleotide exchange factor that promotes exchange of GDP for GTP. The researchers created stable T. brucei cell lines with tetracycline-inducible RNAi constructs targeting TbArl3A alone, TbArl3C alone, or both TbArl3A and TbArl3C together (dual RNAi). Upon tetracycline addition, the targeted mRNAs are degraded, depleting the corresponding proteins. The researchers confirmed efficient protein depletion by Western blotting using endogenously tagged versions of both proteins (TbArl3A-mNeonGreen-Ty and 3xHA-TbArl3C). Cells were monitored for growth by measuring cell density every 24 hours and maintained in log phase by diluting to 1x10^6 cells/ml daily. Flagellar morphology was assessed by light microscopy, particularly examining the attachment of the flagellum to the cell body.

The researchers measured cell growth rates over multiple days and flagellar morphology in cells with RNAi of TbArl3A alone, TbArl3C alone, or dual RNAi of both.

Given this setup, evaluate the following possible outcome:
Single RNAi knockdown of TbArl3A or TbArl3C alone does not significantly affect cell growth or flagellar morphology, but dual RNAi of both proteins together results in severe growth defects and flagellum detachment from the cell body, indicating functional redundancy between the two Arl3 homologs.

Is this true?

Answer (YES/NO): NO